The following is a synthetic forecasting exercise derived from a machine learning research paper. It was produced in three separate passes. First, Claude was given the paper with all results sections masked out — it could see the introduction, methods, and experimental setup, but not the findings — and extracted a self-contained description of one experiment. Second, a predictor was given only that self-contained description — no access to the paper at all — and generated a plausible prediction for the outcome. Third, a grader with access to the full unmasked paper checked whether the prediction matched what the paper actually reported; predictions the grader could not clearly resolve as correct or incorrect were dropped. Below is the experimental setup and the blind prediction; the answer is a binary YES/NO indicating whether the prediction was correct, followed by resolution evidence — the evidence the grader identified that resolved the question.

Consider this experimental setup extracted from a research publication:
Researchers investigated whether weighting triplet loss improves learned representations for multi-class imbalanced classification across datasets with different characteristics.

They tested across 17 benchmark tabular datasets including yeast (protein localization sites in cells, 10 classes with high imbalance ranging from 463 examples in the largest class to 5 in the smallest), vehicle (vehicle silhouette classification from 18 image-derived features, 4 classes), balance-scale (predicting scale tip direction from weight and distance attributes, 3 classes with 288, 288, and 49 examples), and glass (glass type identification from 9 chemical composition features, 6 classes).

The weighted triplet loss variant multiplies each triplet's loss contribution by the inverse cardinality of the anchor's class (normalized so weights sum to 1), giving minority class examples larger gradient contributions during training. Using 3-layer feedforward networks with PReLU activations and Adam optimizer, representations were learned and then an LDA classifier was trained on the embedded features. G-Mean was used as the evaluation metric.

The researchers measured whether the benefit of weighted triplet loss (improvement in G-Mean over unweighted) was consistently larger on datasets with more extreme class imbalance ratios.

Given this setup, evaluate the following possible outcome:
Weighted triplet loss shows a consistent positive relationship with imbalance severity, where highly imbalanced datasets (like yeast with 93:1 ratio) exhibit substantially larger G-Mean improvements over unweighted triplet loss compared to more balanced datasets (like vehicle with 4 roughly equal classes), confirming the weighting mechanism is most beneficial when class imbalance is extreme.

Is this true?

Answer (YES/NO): NO